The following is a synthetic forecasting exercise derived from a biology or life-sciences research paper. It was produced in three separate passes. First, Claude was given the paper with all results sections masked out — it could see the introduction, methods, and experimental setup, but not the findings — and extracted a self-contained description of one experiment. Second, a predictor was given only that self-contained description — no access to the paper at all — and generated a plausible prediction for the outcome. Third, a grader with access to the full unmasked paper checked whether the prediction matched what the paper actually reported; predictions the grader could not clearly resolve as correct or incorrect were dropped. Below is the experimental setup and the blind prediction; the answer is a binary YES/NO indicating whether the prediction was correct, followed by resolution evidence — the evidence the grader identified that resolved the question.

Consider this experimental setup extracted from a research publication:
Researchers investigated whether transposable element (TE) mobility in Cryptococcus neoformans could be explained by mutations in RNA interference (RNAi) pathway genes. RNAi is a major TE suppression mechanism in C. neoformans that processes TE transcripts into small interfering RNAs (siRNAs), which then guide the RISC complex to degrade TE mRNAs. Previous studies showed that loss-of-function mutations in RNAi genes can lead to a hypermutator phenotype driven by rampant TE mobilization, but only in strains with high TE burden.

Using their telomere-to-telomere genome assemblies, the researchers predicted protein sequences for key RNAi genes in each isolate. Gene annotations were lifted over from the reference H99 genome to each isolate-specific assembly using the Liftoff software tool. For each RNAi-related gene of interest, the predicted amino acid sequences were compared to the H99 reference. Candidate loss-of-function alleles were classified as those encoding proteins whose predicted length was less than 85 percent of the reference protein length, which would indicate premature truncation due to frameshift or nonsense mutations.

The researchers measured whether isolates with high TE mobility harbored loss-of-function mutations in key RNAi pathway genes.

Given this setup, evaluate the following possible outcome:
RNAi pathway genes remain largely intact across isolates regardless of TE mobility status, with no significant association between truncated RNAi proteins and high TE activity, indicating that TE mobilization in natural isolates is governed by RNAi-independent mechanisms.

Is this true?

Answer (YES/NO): YES